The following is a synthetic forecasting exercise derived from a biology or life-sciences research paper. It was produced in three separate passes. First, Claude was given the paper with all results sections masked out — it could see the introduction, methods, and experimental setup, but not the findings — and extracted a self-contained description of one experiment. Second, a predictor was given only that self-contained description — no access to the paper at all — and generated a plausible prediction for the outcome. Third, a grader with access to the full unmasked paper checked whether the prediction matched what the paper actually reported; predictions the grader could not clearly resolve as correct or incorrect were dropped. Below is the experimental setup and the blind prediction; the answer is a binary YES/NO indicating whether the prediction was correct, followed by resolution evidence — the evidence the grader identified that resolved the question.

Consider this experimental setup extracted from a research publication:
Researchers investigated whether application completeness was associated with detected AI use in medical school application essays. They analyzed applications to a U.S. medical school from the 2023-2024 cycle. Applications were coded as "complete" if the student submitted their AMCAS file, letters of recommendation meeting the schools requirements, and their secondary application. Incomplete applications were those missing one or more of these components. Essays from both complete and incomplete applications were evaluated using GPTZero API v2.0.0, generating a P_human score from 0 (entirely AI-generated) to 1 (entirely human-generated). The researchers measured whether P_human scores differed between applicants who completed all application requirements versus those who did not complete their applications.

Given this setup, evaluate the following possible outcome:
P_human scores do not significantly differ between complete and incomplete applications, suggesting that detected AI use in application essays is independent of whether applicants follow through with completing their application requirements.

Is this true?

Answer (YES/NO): NO